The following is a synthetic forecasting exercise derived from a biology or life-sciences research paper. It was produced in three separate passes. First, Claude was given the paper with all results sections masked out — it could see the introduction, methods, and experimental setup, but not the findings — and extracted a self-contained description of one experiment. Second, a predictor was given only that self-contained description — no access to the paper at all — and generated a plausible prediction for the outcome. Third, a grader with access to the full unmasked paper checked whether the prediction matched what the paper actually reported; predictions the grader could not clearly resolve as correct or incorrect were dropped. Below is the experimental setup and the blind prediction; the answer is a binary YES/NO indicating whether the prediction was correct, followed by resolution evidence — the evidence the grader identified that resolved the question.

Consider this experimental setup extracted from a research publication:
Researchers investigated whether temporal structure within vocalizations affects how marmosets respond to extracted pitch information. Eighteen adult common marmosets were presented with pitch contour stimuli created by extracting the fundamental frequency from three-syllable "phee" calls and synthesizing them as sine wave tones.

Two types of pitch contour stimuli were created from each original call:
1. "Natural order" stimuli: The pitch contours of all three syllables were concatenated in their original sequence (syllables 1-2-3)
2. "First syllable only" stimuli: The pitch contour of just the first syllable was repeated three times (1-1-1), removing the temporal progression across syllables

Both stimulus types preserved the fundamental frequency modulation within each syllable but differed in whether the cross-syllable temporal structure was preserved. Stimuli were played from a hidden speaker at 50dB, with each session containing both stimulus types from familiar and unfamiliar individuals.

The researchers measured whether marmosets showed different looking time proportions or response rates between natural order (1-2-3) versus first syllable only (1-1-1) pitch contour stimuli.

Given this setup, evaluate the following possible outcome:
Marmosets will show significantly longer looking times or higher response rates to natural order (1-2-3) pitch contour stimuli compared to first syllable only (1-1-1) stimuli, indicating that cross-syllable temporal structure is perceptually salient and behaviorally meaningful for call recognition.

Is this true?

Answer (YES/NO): NO